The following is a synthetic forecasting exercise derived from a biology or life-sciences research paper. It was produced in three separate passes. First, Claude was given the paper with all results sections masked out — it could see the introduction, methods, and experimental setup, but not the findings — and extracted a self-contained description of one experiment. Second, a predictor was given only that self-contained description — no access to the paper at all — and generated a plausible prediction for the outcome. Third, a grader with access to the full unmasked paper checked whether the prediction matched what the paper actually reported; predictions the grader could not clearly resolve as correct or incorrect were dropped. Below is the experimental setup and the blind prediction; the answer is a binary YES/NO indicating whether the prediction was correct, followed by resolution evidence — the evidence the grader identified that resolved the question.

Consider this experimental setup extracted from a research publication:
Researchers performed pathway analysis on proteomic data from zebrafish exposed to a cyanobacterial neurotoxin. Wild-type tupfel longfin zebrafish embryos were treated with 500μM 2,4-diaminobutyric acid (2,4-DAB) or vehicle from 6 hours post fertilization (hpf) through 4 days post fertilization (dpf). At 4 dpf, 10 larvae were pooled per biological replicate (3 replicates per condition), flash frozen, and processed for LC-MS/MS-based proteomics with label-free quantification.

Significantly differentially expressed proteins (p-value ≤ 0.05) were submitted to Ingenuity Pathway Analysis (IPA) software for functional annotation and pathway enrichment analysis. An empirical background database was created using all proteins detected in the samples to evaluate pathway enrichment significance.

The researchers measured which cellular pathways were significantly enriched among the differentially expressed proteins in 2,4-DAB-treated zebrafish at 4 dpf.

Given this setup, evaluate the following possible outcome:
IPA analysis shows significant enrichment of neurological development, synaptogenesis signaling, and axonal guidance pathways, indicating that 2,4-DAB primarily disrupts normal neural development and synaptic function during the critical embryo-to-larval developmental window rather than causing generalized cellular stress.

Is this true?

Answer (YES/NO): NO